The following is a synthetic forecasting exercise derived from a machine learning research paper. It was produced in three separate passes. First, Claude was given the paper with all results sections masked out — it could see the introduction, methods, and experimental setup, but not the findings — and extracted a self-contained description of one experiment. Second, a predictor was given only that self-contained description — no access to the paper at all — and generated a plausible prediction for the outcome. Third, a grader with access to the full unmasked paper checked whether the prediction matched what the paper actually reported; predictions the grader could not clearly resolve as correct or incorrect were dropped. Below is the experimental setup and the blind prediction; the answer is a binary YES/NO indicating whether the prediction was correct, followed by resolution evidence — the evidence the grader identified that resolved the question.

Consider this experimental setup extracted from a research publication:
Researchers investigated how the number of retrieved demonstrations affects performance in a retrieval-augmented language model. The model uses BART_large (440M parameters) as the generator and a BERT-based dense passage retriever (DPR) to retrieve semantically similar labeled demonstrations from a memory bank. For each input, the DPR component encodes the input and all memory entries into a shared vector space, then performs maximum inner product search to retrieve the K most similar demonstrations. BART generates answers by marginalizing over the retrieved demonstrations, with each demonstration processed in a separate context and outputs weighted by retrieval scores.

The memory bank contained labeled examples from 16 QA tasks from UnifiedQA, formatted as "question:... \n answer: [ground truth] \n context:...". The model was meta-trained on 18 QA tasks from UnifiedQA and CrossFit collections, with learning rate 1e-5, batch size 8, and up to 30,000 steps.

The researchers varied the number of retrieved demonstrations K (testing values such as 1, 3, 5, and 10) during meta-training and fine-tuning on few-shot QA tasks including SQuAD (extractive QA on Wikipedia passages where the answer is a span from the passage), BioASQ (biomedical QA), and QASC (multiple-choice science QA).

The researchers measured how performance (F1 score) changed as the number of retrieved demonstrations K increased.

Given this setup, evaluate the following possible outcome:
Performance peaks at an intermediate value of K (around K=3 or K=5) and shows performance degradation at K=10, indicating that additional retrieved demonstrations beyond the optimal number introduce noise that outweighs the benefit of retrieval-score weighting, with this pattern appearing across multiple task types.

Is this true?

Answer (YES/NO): NO